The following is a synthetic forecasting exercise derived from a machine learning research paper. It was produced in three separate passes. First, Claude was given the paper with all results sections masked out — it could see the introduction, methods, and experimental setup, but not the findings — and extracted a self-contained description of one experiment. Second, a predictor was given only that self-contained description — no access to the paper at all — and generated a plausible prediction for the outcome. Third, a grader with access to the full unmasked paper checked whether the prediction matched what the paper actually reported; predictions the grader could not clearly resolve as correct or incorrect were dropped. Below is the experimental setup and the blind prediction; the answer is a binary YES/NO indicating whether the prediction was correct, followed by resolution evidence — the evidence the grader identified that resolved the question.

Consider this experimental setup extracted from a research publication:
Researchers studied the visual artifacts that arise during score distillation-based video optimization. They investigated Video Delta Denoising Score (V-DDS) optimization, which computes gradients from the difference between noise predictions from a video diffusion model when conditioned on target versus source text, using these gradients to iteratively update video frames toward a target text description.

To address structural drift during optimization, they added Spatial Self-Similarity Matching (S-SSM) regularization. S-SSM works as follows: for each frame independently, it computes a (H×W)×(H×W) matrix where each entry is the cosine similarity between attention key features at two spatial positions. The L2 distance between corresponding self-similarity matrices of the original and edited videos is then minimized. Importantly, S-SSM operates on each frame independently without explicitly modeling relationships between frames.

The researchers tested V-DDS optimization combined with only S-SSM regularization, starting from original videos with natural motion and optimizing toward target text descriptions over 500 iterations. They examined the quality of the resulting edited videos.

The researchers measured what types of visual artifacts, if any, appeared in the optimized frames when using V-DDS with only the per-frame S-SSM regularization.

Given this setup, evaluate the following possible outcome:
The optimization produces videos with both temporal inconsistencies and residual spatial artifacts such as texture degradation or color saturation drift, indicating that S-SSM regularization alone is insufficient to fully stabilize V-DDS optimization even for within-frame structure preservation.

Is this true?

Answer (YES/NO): NO